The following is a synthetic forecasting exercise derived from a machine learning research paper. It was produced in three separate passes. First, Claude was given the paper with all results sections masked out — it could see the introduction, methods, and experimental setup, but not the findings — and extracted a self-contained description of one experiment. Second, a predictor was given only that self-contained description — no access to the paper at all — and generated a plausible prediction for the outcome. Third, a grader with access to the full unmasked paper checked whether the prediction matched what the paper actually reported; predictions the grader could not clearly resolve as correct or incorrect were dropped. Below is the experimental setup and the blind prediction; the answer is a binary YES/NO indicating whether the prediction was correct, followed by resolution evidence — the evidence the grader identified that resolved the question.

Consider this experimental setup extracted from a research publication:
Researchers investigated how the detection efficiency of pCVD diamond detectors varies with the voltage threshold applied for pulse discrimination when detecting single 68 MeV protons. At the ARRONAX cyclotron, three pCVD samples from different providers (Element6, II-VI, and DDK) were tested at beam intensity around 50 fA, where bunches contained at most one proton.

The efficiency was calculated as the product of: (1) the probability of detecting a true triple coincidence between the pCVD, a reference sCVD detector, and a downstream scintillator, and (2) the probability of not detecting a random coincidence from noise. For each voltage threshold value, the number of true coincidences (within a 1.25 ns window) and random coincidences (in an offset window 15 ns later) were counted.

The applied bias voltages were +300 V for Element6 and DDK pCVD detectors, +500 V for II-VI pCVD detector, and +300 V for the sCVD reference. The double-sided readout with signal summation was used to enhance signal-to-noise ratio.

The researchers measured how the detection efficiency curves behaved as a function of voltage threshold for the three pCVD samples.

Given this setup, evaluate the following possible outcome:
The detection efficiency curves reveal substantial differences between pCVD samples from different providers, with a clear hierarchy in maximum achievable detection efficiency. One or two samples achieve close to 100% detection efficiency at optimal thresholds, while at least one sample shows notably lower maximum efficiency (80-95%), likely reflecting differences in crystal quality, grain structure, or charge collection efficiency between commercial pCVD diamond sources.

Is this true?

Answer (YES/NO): NO